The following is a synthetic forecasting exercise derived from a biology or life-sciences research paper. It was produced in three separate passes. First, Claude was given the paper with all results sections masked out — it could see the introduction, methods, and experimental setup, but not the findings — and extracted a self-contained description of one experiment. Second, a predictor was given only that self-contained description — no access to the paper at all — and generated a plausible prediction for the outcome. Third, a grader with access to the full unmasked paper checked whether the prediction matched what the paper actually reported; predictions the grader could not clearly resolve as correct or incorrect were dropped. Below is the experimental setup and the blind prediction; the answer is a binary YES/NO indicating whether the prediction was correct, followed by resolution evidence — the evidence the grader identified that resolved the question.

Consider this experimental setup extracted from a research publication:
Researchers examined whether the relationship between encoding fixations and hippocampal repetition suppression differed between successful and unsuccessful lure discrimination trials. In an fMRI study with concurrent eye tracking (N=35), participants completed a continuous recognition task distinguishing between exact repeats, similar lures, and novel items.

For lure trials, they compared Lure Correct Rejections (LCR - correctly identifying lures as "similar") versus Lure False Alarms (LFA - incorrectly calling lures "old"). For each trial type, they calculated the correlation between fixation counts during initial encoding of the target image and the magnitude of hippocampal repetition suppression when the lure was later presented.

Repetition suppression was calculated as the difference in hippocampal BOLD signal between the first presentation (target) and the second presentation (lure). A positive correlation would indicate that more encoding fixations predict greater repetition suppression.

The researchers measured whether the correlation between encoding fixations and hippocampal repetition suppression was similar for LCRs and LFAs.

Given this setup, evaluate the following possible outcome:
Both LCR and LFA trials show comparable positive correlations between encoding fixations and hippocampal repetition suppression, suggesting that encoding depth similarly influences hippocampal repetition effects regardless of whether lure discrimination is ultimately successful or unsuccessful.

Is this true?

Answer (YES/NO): NO